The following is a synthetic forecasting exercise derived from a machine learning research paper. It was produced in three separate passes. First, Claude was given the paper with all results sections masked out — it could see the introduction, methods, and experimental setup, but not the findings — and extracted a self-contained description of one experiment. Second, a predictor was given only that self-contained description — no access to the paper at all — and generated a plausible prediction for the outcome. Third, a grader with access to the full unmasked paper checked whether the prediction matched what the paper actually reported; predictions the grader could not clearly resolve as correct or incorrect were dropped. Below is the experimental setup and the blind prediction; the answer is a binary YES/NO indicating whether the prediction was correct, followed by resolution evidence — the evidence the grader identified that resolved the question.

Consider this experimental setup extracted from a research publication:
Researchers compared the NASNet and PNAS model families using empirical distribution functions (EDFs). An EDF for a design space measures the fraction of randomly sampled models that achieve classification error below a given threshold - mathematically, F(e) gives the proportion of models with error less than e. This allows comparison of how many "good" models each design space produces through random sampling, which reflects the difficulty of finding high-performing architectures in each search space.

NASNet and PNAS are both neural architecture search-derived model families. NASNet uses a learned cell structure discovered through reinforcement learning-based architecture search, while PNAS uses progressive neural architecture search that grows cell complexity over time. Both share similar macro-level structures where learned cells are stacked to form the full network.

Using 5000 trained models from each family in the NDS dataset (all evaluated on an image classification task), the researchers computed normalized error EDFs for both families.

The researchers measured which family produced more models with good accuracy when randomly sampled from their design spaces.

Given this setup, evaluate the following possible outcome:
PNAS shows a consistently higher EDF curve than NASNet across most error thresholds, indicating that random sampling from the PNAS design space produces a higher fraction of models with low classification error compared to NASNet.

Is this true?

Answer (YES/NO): YES